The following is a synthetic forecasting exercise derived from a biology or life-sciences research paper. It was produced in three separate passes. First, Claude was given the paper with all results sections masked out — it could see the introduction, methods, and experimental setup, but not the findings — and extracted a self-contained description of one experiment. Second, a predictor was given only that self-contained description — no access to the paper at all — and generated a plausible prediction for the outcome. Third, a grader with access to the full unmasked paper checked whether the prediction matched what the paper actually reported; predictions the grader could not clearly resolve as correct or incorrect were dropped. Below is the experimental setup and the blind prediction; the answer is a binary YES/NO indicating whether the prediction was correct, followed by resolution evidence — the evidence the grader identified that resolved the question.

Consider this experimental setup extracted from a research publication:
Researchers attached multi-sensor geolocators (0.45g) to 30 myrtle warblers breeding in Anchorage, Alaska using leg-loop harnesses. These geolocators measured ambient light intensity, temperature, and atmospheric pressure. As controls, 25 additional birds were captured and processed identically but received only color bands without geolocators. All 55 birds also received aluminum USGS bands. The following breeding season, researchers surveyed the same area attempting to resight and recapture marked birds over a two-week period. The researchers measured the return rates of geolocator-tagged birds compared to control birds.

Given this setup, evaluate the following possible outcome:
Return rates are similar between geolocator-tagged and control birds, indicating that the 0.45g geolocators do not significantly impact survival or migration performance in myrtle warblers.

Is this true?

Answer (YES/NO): YES